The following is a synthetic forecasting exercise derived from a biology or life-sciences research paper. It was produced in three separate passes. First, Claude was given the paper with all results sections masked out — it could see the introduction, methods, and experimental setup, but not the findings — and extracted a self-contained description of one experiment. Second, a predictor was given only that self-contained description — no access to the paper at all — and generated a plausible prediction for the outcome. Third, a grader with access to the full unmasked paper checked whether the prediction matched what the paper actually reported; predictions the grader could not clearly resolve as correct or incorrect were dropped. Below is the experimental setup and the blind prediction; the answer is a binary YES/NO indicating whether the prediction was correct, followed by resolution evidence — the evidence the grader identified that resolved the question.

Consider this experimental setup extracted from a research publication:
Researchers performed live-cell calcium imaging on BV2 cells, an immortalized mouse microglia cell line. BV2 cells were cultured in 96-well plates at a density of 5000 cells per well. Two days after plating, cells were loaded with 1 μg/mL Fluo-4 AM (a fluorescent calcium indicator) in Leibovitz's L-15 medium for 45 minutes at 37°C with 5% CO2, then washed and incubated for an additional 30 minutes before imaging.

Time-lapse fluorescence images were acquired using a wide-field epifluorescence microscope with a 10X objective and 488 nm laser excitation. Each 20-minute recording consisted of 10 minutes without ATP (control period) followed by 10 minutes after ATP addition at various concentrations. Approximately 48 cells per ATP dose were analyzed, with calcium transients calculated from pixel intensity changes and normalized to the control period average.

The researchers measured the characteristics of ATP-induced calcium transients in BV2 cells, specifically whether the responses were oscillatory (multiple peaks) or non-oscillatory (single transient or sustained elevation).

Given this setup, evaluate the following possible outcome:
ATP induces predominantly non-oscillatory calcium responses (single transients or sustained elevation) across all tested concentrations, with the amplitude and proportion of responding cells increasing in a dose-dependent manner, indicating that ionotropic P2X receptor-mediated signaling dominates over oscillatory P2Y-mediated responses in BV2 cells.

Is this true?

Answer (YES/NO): NO